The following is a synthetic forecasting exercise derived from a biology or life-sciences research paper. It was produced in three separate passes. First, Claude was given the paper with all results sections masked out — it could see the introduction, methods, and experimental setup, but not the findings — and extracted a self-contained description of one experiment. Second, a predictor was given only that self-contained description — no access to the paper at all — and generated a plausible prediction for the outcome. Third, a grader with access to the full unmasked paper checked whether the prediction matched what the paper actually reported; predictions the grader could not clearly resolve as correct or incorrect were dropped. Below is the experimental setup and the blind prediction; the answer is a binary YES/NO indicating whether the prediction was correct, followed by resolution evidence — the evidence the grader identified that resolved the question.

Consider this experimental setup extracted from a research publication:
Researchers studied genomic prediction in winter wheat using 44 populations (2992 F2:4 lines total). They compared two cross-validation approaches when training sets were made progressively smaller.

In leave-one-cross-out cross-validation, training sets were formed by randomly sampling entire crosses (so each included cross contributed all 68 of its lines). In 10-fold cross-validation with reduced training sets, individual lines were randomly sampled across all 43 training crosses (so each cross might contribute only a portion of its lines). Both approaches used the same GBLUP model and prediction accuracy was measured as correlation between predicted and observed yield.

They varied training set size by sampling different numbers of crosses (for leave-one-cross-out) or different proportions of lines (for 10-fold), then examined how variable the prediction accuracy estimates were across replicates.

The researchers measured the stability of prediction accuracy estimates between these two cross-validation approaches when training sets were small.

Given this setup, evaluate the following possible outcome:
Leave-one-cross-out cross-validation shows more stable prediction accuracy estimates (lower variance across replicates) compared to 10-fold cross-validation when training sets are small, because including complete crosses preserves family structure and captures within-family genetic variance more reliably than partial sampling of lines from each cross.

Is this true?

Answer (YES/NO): NO